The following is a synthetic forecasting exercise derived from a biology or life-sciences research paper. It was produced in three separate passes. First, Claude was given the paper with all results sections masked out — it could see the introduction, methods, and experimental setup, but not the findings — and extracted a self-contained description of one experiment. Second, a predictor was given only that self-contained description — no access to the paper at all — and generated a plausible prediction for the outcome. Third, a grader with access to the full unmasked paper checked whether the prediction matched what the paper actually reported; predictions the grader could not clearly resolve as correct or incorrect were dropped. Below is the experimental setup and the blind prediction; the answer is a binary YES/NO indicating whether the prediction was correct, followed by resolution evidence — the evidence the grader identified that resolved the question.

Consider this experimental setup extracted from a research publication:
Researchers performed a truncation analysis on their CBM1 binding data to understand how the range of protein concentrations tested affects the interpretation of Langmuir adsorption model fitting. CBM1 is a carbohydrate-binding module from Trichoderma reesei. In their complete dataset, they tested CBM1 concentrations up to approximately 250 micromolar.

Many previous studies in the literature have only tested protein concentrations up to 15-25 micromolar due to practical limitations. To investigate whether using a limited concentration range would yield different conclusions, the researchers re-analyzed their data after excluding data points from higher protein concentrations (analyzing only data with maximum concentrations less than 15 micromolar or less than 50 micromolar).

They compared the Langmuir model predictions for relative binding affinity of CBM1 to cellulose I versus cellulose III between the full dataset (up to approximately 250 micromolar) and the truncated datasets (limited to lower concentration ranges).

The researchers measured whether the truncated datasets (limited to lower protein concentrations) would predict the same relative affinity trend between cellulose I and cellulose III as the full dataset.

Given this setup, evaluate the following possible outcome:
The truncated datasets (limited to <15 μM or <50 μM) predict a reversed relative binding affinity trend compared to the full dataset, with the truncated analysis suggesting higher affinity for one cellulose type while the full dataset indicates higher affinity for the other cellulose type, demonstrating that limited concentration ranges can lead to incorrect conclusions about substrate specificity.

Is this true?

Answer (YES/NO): YES